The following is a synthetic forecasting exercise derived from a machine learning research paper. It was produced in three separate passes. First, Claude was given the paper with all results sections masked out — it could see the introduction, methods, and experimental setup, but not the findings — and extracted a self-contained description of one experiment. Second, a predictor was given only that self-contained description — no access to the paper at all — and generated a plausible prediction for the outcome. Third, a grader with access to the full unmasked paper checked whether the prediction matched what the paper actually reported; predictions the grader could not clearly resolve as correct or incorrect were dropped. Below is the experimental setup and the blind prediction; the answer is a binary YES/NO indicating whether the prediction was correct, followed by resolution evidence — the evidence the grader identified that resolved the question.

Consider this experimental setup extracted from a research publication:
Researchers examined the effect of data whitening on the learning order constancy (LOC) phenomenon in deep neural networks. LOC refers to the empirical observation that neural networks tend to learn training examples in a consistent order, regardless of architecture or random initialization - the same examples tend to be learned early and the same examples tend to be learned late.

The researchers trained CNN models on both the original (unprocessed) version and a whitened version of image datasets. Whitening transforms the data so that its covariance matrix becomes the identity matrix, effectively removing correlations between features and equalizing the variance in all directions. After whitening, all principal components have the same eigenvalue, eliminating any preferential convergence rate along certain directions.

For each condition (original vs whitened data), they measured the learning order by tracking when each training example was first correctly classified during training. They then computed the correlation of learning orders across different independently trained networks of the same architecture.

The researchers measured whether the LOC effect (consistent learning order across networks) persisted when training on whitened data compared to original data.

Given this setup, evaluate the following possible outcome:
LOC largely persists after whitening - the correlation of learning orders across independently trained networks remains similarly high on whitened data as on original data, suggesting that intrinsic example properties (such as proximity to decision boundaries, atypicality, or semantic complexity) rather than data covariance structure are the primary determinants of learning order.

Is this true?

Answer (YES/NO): NO